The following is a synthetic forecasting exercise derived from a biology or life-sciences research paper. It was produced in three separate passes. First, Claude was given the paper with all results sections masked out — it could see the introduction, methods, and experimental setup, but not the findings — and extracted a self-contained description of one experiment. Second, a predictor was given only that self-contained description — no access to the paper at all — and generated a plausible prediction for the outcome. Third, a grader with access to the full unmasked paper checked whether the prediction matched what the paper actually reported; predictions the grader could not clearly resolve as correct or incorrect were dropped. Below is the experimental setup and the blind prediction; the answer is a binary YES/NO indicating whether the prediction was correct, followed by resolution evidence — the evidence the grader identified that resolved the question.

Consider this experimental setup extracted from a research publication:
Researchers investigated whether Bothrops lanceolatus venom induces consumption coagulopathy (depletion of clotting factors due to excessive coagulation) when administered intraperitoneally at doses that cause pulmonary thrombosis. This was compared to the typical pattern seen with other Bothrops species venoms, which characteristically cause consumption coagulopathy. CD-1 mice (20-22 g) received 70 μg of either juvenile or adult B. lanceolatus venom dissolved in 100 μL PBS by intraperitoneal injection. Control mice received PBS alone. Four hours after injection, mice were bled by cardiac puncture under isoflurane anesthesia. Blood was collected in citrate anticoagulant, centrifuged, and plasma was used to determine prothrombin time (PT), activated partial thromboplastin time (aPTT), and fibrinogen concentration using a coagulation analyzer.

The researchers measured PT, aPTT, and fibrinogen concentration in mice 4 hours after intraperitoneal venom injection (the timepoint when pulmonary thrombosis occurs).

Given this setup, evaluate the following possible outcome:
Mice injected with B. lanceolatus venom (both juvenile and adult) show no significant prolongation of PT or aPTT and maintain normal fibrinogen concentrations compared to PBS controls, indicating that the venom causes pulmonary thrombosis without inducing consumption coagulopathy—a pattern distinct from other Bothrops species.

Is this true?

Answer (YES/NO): NO